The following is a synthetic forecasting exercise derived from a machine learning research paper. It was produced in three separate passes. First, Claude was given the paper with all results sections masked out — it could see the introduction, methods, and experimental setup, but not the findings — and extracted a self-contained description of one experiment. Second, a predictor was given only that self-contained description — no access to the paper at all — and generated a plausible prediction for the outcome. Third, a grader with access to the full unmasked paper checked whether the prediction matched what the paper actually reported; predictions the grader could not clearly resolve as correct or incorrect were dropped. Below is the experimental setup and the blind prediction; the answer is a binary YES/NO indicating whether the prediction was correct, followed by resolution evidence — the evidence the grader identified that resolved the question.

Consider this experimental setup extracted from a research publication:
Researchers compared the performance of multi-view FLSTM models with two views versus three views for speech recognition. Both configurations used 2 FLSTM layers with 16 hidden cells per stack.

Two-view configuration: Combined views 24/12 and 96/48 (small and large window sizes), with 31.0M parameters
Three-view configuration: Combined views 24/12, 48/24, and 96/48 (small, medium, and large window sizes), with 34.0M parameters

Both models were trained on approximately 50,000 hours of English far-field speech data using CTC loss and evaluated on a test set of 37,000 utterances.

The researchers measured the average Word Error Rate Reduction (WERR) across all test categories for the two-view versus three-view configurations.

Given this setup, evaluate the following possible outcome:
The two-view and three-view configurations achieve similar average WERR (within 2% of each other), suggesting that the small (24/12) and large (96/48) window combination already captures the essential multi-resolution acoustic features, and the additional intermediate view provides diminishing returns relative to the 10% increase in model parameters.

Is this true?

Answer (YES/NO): NO